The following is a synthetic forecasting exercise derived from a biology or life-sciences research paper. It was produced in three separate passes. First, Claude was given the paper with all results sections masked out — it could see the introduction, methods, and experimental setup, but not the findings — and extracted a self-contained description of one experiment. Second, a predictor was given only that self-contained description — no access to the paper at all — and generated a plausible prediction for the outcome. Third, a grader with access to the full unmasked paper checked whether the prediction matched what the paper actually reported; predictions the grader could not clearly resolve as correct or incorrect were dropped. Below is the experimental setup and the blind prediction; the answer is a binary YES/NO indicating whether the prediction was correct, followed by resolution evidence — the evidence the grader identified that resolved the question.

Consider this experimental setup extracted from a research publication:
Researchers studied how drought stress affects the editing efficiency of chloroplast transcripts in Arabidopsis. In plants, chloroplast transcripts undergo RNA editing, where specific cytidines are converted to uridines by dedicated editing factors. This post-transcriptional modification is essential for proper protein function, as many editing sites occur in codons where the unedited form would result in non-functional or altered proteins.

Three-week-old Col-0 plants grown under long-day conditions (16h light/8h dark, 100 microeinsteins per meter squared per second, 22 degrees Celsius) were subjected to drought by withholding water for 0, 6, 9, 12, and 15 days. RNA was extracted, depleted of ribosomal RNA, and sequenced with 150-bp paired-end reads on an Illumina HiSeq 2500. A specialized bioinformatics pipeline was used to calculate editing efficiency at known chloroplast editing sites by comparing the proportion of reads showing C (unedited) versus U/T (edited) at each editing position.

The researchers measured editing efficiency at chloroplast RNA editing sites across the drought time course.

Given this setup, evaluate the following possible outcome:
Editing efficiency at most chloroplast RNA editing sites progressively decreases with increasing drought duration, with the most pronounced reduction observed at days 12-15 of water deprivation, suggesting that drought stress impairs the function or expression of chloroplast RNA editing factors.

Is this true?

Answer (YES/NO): NO